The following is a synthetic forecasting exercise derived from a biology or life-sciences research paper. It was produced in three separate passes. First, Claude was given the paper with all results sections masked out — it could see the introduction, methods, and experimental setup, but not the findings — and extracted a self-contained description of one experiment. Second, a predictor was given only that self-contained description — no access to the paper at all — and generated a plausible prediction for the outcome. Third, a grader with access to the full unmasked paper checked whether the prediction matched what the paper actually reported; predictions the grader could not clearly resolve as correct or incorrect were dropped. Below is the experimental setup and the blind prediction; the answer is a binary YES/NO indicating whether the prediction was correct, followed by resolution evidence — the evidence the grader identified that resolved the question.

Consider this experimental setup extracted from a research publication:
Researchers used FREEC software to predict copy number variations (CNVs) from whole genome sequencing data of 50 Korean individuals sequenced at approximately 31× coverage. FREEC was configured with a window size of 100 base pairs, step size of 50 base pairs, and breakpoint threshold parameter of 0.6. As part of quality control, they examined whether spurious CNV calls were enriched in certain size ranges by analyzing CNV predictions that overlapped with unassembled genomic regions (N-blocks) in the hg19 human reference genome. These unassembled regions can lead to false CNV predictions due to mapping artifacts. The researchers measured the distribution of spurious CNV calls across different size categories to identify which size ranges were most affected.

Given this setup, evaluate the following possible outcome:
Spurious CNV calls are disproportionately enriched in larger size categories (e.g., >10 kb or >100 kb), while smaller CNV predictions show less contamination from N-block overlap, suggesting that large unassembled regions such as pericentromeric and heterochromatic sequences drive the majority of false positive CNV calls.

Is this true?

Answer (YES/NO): YES